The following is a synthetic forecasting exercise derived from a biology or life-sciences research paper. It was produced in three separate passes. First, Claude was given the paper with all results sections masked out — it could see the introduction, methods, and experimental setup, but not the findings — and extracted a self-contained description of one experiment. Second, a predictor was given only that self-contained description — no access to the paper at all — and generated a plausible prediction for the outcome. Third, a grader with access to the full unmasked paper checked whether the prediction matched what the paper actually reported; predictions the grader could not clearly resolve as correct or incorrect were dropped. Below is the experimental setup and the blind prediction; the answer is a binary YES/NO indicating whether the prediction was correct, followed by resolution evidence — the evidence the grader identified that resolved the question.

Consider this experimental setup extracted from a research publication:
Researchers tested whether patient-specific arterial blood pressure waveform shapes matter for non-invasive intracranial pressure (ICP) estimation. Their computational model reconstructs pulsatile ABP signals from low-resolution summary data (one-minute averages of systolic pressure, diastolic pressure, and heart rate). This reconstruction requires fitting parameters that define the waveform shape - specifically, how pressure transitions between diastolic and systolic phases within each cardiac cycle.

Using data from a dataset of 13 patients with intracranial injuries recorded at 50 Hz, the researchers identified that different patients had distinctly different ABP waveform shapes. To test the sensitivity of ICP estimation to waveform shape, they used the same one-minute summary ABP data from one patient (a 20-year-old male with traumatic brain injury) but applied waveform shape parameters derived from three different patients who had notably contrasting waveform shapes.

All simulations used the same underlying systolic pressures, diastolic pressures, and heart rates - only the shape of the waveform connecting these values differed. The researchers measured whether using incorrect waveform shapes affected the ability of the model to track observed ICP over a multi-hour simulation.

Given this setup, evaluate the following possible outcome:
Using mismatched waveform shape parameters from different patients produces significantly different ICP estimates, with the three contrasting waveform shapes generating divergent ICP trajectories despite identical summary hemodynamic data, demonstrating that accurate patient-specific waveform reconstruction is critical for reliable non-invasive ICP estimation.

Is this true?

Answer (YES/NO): NO